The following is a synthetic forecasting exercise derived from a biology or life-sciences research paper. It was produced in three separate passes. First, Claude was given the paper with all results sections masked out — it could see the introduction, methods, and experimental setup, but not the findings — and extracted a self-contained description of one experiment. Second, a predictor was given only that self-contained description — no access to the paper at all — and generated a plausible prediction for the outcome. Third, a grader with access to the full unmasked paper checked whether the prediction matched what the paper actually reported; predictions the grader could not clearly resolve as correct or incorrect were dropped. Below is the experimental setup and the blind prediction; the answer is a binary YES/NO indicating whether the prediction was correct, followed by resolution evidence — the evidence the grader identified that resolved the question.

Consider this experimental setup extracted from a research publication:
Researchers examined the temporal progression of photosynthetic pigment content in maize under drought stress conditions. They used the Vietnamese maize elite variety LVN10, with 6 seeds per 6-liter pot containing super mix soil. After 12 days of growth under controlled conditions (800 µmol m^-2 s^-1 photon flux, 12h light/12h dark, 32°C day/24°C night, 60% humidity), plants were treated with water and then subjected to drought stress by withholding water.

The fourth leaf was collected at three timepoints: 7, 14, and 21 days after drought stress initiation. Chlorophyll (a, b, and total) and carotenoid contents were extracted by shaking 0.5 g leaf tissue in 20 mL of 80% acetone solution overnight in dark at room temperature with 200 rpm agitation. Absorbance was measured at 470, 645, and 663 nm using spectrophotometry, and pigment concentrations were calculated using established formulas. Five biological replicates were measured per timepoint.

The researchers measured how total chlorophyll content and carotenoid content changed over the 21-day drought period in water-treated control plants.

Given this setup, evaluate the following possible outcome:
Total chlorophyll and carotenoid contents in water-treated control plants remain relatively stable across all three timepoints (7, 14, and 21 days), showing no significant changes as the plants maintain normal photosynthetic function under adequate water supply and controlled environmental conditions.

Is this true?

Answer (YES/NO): NO